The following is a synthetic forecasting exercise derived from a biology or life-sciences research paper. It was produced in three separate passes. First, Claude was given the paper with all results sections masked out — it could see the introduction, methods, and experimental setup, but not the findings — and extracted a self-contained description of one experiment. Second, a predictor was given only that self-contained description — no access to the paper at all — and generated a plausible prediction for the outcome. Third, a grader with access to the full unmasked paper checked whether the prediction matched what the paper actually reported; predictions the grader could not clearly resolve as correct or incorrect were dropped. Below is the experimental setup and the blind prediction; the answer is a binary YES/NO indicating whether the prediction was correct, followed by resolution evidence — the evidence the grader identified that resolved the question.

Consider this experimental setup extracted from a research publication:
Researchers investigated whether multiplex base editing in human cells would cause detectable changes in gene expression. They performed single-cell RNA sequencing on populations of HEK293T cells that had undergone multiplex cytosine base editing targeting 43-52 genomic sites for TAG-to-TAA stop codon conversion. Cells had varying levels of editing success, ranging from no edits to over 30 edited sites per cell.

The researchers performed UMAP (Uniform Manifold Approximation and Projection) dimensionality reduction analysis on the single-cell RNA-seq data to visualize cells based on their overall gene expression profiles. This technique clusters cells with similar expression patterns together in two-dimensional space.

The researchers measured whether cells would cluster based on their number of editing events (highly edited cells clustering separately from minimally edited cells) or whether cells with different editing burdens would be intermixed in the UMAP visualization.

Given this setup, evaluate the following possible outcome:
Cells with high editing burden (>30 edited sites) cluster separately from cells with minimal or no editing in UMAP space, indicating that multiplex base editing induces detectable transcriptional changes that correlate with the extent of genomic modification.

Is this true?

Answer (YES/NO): NO